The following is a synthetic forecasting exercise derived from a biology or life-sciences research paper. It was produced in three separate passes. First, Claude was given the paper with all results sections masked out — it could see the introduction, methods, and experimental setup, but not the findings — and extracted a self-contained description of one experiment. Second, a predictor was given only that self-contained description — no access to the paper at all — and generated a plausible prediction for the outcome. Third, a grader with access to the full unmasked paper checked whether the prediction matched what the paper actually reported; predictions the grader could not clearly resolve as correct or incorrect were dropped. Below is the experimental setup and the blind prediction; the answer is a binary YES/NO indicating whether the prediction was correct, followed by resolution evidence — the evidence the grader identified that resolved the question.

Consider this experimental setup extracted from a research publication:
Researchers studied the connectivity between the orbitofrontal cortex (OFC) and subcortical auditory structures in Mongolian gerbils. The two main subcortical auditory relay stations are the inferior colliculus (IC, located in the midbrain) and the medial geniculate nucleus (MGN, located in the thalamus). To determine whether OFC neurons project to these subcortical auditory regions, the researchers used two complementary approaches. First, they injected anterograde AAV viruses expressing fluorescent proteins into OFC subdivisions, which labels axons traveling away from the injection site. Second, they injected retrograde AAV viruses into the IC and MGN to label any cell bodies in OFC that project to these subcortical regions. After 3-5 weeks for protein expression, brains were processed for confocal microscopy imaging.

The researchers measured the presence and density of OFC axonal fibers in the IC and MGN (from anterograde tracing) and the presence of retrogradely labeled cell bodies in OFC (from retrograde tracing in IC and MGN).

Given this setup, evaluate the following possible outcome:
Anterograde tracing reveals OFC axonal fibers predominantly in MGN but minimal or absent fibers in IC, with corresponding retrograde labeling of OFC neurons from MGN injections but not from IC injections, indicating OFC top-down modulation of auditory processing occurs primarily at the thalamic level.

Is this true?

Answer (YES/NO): NO